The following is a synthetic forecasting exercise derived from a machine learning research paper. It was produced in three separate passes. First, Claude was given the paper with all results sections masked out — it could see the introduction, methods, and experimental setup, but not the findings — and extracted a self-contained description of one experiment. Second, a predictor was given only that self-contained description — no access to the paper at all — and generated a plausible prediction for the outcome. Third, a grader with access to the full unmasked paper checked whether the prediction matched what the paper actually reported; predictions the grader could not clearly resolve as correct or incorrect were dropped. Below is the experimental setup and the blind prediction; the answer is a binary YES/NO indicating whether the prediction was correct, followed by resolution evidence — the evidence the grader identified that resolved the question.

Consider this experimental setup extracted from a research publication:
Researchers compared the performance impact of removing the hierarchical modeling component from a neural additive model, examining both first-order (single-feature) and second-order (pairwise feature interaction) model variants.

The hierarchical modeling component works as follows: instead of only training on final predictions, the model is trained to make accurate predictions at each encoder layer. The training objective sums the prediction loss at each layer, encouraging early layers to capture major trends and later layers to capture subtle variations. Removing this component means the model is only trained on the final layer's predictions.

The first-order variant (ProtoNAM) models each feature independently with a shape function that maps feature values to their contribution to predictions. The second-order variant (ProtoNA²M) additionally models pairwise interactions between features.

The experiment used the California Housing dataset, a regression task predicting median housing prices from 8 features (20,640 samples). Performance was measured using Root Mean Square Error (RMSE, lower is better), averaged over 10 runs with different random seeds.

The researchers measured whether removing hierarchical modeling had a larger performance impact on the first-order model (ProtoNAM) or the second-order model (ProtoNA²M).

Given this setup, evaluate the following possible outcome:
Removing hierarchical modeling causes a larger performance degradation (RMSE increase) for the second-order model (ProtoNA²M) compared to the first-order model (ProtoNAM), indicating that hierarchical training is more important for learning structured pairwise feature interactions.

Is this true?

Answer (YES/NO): NO